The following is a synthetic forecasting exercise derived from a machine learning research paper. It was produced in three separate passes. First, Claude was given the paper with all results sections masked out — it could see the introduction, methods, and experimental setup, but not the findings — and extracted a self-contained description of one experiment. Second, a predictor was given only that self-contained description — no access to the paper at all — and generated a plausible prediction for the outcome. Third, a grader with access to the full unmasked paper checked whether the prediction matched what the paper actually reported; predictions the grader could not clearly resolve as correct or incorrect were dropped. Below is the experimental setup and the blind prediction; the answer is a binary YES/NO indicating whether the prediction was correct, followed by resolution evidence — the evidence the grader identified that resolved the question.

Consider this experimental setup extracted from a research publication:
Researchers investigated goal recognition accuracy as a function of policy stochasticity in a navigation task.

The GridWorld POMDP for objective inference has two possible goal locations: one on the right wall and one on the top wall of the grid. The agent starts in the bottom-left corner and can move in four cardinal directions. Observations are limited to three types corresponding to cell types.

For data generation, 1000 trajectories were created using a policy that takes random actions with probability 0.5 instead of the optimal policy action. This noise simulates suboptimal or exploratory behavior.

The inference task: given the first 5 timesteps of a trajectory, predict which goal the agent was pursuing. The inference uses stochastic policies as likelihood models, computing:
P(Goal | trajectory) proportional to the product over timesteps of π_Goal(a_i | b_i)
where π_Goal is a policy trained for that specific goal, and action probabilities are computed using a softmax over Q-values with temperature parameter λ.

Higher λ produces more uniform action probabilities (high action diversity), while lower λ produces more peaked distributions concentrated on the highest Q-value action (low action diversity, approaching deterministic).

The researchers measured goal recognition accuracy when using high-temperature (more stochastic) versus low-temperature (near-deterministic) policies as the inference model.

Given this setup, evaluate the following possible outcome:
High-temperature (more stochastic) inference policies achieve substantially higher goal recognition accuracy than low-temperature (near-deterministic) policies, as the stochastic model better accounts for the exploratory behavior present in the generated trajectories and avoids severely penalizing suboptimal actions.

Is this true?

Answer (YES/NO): NO